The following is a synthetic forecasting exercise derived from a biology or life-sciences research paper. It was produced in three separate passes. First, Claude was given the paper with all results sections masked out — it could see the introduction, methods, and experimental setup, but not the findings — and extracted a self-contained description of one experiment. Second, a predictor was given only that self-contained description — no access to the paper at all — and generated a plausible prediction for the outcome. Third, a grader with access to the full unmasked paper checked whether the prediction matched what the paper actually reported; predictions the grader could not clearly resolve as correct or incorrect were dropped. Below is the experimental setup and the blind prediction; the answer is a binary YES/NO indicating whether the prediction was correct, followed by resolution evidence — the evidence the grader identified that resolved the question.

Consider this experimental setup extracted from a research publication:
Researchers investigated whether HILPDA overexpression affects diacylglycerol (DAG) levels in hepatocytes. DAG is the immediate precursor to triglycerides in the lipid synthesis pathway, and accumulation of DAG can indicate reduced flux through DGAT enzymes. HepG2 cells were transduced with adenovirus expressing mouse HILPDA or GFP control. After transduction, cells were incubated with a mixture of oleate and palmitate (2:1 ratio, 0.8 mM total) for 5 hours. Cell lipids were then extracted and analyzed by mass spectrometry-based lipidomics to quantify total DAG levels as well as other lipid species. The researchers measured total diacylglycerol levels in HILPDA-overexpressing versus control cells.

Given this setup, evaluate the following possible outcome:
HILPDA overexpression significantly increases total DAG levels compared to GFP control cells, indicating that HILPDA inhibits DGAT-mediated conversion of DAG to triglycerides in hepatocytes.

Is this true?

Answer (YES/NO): NO